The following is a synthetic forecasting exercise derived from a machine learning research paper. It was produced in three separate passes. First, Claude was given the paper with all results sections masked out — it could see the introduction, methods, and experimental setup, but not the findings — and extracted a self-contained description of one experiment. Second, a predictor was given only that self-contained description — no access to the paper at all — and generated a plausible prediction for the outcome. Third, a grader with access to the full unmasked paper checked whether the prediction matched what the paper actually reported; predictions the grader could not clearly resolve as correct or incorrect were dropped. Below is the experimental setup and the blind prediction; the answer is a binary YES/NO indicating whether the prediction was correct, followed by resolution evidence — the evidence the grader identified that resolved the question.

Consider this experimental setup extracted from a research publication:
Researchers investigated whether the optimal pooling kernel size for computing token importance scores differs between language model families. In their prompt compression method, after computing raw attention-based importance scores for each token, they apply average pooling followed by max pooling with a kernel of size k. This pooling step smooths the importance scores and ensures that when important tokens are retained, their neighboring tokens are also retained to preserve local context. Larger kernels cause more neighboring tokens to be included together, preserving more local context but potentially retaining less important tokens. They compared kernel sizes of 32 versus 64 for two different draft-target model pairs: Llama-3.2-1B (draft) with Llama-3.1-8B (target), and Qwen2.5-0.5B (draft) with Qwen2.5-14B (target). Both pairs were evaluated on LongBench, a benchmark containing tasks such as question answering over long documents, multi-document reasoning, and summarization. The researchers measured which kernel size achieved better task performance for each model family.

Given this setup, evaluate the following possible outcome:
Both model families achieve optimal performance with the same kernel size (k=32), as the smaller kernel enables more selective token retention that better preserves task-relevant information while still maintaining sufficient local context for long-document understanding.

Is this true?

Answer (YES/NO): NO